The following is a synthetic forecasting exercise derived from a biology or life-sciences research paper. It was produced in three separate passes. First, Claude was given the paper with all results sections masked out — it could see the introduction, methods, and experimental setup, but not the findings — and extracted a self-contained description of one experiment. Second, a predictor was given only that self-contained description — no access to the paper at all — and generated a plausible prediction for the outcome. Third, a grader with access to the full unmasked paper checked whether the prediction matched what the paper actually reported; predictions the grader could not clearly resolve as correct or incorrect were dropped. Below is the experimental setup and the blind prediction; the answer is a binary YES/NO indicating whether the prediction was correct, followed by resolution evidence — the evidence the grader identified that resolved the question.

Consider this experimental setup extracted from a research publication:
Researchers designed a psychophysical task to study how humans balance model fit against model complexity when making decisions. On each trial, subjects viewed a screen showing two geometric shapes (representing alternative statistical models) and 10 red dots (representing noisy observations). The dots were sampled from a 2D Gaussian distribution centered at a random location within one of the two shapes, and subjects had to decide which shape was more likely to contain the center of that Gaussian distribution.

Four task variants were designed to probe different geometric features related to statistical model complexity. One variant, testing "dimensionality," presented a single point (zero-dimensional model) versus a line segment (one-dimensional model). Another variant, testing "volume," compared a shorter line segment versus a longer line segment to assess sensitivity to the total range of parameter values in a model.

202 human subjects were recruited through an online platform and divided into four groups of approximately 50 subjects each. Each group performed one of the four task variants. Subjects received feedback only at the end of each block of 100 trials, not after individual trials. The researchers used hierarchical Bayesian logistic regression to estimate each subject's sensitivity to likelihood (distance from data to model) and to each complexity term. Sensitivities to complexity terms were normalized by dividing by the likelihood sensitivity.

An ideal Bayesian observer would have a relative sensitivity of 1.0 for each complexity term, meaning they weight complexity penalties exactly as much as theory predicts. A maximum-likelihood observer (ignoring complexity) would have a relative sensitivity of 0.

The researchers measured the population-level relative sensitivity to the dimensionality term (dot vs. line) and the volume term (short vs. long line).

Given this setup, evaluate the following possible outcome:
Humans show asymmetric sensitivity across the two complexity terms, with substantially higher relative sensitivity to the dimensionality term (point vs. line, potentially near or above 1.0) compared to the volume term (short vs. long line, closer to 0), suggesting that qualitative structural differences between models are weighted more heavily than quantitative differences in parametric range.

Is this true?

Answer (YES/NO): YES